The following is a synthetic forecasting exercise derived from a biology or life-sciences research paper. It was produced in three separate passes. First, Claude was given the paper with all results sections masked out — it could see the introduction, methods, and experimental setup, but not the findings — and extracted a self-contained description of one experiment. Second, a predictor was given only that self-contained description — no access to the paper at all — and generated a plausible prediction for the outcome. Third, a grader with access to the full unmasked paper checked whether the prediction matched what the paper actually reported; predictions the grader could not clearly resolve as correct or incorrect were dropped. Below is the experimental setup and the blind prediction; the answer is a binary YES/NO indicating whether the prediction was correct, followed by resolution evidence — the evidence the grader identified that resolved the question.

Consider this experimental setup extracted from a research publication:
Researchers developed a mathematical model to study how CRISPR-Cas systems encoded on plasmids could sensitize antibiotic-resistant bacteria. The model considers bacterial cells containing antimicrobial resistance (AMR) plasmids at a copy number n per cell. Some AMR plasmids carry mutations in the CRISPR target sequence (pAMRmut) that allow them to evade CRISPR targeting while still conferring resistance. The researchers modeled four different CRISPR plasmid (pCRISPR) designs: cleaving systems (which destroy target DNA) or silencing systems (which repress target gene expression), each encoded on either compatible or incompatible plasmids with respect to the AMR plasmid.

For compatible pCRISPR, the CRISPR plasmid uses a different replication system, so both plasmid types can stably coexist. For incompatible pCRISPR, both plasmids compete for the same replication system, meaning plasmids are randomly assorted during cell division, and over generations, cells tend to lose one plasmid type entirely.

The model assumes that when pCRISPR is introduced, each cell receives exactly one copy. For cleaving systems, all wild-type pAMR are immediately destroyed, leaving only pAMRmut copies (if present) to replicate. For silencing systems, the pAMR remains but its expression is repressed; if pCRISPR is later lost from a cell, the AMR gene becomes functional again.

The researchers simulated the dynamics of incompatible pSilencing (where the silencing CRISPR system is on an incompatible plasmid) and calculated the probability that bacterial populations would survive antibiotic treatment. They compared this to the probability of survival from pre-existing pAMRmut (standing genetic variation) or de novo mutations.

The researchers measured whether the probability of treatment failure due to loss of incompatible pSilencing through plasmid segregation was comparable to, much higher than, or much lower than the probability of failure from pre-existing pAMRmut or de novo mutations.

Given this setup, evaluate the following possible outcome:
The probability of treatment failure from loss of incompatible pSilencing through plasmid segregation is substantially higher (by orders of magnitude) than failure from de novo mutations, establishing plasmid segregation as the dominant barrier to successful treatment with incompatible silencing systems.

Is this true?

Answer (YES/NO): YES